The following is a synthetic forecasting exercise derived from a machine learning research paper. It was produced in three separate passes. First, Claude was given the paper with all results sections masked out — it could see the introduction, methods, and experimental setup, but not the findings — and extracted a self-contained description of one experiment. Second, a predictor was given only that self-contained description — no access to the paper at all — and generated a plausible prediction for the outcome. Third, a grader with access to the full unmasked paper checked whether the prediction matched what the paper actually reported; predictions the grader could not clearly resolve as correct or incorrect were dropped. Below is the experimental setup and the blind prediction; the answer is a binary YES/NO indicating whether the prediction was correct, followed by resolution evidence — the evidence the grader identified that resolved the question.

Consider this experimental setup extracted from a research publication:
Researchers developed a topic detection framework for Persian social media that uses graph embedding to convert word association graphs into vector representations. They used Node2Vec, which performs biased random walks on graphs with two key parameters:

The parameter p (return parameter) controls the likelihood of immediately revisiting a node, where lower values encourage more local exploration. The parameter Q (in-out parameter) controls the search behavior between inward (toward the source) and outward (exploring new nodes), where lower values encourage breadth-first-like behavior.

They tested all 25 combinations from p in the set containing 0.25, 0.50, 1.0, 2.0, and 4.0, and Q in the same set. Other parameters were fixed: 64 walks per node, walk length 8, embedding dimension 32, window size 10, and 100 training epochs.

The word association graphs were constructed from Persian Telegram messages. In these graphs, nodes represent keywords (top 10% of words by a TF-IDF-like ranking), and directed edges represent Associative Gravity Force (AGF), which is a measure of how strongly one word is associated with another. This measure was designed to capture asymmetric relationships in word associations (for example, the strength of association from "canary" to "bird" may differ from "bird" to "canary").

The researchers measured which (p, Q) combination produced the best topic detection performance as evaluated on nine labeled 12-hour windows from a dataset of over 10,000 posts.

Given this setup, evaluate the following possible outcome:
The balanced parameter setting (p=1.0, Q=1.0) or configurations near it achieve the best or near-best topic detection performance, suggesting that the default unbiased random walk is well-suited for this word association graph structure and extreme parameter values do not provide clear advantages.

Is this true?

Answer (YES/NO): NO